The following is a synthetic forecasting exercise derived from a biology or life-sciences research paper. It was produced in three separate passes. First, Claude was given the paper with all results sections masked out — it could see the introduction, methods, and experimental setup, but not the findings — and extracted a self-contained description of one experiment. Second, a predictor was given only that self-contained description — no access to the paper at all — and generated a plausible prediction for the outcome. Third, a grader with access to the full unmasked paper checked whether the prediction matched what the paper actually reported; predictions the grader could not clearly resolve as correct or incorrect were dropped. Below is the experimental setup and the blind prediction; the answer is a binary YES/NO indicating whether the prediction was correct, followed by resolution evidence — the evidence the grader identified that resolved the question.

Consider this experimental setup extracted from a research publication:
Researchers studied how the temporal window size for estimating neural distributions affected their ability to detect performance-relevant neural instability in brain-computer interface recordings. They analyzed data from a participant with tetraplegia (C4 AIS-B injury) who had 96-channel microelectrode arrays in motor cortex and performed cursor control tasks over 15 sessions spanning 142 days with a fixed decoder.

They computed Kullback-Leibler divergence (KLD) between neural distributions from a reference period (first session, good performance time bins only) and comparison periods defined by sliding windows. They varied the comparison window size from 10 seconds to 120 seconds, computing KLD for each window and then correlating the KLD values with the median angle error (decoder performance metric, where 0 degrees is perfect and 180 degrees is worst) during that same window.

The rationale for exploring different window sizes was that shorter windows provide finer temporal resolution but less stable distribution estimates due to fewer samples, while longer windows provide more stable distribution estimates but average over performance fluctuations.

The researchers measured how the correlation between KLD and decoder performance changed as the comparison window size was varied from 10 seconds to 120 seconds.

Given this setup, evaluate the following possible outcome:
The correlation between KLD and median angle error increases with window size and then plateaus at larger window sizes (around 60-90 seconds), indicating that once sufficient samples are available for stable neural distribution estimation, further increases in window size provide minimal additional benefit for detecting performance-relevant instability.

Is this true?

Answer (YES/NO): YES